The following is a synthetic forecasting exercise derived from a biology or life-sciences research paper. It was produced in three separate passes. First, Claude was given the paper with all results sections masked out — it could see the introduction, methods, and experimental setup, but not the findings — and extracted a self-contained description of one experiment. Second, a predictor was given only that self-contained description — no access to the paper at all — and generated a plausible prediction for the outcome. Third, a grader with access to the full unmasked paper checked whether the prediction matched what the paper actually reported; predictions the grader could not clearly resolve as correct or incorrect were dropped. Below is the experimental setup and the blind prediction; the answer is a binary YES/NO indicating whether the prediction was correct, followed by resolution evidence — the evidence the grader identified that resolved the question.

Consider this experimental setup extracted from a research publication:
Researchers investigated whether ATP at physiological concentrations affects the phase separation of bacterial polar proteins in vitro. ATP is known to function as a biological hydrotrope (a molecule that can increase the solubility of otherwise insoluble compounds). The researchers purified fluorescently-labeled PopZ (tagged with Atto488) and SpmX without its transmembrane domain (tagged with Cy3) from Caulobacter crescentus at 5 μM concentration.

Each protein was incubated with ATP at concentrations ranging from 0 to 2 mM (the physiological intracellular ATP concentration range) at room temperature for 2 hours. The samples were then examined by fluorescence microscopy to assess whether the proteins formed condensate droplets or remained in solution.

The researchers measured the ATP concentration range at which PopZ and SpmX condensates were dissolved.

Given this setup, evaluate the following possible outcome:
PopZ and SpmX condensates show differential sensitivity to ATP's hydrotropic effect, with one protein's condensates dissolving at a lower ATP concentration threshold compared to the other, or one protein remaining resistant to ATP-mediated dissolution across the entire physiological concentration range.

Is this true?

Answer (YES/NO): YES